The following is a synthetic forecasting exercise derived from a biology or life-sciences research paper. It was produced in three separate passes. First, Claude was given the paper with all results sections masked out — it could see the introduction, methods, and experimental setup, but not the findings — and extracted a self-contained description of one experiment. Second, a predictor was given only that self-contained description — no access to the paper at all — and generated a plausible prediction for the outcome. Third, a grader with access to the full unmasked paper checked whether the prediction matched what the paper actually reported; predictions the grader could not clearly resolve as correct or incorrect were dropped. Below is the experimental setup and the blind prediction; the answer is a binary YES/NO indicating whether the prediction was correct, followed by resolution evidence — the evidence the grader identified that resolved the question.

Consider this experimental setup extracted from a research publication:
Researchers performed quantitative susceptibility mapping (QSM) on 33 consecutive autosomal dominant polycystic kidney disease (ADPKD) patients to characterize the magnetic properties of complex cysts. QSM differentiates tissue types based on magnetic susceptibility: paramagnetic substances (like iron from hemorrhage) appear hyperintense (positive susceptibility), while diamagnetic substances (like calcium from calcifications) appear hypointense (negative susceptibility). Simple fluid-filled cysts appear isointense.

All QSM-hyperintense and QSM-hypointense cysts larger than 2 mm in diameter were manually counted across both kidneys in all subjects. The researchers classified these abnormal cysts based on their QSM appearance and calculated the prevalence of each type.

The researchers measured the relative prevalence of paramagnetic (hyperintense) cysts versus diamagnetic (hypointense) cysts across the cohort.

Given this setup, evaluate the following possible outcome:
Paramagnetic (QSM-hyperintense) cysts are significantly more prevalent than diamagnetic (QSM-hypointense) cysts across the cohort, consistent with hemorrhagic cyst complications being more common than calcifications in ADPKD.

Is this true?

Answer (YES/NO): NO